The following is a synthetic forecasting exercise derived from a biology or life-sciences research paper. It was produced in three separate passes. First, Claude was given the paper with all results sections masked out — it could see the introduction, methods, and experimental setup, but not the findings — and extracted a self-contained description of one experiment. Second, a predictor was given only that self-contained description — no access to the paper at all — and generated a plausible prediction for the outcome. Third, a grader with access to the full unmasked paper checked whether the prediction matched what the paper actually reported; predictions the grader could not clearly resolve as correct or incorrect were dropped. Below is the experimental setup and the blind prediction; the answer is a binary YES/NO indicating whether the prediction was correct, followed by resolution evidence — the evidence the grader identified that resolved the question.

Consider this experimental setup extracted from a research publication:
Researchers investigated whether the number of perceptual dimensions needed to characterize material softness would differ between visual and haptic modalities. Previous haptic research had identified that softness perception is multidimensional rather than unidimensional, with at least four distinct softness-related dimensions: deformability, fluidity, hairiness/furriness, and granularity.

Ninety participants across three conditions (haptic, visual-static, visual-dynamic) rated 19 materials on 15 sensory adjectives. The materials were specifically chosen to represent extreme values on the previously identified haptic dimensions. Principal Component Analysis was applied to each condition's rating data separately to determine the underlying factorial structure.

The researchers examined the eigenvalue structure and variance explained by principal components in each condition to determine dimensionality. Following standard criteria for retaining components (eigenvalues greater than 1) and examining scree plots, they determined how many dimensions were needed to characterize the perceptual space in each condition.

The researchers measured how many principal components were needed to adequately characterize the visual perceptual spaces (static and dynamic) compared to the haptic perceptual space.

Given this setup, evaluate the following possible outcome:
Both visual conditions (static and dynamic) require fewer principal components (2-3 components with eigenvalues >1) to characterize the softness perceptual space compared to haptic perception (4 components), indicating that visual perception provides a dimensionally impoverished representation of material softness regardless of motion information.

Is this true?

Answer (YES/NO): NO